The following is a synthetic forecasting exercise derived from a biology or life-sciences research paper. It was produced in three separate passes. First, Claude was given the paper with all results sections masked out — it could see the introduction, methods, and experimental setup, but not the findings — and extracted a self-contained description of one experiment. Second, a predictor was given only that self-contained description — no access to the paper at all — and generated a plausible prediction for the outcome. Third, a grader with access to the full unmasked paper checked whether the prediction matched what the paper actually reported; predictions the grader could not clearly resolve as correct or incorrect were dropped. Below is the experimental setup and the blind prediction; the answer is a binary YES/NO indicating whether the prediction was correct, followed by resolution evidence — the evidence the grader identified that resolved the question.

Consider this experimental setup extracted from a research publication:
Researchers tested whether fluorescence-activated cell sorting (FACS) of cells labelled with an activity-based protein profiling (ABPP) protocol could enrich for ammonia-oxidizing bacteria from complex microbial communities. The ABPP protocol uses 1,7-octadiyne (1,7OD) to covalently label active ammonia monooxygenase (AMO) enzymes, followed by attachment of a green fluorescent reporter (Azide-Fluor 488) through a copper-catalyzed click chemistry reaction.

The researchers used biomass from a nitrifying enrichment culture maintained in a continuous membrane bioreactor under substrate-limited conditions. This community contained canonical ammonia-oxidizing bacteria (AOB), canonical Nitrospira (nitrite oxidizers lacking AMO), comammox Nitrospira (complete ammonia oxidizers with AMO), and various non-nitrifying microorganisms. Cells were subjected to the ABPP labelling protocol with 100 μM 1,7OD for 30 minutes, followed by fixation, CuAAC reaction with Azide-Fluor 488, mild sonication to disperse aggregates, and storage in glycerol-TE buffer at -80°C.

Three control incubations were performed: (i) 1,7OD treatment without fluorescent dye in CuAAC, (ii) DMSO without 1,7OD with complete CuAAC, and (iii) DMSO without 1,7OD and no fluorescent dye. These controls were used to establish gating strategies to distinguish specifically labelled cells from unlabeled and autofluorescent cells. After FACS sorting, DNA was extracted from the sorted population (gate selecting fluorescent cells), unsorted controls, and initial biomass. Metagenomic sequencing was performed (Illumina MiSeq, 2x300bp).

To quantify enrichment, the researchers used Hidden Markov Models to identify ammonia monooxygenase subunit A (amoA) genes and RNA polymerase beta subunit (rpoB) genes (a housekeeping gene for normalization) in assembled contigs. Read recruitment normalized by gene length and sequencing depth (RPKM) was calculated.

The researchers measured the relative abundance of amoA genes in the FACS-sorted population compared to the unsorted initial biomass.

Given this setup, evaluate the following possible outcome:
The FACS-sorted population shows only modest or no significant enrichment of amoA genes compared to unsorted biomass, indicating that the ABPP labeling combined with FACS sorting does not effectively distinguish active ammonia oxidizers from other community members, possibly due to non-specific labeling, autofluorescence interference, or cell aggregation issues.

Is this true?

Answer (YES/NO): NO